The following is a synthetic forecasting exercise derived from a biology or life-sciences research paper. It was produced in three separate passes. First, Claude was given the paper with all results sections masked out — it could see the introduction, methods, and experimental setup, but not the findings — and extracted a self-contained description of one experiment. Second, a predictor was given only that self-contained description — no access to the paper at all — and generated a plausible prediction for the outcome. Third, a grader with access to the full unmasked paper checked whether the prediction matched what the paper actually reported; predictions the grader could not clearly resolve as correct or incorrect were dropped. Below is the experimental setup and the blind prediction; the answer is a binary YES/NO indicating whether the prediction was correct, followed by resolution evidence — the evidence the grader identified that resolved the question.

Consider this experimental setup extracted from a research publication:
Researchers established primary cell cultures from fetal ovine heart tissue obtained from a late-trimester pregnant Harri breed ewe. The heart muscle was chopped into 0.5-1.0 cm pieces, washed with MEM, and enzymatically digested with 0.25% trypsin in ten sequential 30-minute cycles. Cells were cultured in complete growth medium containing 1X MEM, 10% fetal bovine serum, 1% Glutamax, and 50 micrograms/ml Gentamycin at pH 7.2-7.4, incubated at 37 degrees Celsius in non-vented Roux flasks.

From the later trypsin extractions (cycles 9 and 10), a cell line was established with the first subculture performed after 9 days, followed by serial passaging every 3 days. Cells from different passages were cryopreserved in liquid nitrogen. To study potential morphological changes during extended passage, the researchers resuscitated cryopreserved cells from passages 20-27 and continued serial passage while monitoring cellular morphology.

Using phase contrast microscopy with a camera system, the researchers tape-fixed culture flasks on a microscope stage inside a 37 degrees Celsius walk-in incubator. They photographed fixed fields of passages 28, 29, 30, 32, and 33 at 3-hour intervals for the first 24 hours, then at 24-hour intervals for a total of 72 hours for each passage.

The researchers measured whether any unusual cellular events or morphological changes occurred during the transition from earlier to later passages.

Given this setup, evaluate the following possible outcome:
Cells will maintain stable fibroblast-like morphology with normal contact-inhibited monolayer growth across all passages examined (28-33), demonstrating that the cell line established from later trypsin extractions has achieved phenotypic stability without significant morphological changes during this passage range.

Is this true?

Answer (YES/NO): NO